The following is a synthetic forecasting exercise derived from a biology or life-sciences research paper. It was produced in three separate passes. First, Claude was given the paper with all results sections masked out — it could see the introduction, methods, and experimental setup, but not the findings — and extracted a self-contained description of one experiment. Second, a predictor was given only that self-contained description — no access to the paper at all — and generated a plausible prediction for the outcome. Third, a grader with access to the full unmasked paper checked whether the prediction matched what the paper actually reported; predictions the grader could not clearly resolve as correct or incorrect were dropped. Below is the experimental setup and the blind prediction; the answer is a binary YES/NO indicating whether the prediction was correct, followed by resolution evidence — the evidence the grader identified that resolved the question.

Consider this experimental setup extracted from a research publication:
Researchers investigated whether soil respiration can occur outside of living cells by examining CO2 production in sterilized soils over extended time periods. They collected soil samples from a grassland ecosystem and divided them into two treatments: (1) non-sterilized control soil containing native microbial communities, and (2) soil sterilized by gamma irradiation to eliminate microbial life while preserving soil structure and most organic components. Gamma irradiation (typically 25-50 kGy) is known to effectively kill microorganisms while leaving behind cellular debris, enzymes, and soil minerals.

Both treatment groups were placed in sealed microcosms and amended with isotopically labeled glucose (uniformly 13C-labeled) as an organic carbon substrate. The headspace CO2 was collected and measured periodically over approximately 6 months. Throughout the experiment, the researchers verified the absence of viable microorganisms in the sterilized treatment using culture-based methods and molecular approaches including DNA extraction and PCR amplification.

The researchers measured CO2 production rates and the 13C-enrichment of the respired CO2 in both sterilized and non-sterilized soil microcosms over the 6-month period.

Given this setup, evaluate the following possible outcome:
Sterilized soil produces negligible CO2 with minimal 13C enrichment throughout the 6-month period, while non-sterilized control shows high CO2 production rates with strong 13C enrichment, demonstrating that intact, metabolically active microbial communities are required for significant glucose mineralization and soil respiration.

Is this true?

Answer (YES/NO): NO